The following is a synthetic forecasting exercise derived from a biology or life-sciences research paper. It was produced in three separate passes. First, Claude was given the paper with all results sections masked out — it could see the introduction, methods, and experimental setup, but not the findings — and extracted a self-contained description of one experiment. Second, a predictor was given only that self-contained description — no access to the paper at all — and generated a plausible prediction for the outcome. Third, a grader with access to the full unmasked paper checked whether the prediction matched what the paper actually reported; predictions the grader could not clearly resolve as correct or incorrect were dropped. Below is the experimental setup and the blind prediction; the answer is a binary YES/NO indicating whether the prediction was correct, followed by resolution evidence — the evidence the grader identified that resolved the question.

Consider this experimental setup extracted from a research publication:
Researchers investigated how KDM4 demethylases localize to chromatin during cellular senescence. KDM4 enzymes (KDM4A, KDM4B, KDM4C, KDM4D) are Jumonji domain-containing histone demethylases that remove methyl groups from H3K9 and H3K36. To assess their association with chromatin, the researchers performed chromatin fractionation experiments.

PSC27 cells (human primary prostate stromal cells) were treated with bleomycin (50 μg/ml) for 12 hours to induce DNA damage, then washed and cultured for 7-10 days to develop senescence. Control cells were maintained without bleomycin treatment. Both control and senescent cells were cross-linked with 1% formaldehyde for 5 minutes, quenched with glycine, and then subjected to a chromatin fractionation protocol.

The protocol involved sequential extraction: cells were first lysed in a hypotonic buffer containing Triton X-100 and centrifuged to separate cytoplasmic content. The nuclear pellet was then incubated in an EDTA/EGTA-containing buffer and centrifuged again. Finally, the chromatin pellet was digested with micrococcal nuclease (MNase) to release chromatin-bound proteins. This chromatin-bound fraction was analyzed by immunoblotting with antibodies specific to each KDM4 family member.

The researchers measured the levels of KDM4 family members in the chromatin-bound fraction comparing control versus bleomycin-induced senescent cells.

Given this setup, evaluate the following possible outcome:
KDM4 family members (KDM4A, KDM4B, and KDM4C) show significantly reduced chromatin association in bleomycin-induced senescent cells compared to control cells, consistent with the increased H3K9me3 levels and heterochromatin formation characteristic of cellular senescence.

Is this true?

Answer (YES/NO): NO